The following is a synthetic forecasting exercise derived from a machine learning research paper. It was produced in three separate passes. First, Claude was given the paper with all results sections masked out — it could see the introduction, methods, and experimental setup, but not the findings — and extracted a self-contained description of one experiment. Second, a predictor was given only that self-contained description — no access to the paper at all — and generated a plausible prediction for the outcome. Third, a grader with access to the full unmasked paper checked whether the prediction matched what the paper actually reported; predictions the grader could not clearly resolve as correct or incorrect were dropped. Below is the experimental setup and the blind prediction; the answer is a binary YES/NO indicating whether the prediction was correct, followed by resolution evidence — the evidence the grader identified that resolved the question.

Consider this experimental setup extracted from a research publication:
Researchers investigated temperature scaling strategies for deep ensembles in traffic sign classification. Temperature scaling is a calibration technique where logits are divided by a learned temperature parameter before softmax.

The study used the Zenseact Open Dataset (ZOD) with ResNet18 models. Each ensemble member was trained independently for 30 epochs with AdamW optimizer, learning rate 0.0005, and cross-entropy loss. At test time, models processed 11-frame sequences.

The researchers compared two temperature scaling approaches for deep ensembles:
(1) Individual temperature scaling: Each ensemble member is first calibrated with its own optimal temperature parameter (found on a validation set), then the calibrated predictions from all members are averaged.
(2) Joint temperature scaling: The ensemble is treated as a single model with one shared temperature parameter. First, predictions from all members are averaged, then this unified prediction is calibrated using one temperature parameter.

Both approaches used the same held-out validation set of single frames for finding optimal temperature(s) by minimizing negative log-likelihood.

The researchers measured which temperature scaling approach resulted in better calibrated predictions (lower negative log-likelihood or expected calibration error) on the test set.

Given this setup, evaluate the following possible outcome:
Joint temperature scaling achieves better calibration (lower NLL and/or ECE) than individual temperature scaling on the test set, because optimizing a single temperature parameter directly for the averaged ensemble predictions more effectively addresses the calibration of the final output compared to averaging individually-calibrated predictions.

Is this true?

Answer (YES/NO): YES